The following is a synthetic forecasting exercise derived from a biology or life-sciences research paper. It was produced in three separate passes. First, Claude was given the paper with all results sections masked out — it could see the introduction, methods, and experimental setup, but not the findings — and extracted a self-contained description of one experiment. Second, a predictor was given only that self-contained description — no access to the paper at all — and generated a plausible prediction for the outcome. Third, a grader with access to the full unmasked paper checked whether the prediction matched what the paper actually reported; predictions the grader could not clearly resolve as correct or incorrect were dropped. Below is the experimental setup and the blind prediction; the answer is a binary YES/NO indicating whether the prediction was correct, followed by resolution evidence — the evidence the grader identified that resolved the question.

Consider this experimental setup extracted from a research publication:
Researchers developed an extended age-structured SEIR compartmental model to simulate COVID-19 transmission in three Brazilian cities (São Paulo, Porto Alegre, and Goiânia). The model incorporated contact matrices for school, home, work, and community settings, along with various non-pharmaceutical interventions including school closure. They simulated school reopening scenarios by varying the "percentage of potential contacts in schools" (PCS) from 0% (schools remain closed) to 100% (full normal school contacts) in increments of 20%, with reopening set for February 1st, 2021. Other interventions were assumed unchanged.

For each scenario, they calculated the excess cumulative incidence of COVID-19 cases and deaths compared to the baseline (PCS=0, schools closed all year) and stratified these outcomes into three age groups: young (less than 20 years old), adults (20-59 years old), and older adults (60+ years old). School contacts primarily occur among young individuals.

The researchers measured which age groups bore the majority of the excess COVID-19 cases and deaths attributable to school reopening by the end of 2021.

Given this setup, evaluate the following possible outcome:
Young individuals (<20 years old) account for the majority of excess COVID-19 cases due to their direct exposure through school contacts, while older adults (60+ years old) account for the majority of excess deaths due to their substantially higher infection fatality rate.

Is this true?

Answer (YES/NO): NO